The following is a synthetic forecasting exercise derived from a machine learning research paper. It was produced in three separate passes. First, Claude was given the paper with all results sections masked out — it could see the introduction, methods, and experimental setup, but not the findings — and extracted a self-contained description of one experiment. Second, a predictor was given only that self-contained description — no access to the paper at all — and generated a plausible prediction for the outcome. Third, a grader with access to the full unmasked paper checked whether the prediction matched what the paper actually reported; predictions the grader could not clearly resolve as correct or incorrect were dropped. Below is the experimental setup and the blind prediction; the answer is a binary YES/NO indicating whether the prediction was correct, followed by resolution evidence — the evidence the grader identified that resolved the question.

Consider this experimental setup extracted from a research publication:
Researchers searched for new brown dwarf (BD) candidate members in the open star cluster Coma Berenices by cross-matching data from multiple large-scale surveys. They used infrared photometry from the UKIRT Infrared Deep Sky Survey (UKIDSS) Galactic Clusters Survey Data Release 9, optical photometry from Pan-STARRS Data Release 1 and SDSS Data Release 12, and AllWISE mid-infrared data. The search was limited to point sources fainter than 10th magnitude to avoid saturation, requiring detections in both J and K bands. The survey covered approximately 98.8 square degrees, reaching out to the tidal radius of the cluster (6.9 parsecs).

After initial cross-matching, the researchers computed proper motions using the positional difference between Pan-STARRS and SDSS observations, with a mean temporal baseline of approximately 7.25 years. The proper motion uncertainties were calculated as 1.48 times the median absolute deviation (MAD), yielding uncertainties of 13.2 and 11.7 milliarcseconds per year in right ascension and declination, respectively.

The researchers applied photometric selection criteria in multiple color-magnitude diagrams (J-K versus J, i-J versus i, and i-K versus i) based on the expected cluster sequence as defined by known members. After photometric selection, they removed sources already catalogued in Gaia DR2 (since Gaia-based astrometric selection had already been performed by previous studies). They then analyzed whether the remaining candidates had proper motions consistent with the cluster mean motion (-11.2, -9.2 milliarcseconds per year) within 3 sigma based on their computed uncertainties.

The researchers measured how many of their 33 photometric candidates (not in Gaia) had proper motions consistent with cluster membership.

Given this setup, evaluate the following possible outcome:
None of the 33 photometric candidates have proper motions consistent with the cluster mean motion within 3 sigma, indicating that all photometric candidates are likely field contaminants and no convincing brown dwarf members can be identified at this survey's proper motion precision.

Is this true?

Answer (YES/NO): NO